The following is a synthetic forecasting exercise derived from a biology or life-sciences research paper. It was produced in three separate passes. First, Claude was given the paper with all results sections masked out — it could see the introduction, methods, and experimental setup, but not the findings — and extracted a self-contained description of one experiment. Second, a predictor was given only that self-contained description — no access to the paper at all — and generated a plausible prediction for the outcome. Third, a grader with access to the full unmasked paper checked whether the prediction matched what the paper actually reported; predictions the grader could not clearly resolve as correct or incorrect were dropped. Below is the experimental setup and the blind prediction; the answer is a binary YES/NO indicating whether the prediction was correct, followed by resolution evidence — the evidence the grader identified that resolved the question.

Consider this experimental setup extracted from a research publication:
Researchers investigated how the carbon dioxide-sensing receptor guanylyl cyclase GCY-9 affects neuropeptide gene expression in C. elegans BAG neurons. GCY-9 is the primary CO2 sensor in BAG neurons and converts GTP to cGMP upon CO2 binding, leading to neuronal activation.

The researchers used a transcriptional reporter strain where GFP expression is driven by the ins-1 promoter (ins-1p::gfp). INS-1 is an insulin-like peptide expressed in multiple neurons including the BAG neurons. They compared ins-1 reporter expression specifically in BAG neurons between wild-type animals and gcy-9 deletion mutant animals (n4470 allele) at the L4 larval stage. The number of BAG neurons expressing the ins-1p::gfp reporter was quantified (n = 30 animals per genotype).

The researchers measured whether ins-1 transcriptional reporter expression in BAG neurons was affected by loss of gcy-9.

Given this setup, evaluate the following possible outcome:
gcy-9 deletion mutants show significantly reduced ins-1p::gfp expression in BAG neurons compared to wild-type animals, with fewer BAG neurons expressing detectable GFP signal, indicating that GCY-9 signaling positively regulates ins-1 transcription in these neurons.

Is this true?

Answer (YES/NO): YES